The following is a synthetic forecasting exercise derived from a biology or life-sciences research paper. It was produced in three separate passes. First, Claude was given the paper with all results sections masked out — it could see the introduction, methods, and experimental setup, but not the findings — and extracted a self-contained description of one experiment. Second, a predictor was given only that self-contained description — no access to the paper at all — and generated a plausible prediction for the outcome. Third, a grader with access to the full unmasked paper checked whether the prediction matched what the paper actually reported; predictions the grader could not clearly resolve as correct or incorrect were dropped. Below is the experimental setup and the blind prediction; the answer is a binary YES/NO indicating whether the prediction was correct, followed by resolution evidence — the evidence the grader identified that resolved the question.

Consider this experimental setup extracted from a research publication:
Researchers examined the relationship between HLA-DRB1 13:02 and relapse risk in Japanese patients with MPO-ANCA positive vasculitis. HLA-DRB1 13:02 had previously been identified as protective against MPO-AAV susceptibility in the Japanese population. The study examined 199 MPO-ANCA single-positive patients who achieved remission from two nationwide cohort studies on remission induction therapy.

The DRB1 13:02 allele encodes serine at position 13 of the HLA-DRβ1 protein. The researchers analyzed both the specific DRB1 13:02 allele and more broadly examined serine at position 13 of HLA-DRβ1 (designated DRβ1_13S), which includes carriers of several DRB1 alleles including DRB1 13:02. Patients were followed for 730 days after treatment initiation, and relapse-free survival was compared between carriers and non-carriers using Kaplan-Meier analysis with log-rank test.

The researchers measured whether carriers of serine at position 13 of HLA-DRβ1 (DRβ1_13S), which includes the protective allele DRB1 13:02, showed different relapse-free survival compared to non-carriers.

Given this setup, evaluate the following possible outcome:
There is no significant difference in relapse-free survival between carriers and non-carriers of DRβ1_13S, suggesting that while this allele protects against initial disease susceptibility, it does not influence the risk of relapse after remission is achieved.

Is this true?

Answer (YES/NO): NO